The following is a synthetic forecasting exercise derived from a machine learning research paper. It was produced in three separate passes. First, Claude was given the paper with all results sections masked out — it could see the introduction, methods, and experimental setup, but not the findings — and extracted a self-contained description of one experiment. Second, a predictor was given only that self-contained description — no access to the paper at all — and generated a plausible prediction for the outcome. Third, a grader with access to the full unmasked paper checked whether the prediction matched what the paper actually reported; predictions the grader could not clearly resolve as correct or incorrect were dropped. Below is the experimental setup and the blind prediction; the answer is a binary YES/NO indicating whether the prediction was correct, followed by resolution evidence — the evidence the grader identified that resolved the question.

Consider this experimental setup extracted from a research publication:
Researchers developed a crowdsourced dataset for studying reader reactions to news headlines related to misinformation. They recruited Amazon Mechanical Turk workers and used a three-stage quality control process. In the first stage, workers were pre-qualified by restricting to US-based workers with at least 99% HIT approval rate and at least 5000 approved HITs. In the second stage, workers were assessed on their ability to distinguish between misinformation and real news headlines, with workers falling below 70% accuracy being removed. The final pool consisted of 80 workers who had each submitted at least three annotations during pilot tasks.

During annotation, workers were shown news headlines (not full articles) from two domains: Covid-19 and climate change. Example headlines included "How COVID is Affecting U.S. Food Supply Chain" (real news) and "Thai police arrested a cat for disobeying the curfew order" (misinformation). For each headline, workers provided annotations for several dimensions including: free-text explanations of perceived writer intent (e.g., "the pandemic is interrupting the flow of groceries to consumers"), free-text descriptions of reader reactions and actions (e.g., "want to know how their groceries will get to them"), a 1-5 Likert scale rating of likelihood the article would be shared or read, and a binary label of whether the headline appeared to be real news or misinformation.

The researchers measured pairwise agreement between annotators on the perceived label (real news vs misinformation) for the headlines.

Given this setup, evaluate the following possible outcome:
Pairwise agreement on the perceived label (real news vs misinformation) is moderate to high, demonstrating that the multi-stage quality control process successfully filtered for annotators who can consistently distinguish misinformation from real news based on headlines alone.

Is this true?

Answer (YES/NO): YES